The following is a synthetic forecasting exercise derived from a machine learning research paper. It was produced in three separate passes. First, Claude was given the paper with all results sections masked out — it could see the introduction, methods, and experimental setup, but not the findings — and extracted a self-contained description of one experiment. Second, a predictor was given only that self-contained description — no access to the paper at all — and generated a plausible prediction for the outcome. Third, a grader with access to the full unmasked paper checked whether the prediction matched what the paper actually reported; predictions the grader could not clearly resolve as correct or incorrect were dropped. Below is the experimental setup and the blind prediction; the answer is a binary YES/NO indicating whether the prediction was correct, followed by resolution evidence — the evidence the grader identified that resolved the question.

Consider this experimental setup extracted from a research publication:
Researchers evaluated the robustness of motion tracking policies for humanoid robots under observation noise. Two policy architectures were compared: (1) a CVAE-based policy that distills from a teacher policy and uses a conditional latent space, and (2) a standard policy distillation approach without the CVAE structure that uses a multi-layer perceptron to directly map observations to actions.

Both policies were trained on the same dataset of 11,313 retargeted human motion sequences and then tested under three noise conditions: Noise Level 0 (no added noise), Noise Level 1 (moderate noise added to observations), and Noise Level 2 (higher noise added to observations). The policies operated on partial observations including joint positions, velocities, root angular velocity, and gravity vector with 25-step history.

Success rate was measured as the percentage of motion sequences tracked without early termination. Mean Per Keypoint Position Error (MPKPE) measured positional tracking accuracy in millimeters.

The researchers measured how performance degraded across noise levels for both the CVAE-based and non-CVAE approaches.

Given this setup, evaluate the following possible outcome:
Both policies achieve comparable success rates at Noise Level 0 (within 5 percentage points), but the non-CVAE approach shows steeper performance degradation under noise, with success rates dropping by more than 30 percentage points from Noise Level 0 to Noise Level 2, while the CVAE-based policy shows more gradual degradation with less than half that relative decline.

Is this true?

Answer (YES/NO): NO